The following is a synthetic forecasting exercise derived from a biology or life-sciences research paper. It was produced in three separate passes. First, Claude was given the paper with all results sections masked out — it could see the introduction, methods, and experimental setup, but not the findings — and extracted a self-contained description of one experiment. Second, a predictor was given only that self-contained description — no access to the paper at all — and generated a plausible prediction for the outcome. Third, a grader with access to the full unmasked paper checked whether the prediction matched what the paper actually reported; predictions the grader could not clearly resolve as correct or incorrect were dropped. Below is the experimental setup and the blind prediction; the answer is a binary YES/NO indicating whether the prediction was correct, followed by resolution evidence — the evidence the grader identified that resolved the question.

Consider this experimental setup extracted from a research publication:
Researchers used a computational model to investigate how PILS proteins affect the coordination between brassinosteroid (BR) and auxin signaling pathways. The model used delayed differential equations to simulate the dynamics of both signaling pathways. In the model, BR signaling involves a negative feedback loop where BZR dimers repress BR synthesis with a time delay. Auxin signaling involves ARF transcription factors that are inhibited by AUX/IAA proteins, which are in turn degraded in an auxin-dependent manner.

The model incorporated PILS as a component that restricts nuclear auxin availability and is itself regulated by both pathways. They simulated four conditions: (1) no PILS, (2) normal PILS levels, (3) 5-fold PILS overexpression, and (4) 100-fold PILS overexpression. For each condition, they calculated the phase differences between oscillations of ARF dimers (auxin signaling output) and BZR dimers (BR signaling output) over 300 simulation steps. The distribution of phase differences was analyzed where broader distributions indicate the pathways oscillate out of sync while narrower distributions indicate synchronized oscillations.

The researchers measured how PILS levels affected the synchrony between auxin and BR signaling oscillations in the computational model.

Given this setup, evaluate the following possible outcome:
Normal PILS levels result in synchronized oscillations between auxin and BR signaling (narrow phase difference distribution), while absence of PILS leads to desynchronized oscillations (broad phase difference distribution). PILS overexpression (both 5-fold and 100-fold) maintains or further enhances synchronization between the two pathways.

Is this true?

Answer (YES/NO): NO